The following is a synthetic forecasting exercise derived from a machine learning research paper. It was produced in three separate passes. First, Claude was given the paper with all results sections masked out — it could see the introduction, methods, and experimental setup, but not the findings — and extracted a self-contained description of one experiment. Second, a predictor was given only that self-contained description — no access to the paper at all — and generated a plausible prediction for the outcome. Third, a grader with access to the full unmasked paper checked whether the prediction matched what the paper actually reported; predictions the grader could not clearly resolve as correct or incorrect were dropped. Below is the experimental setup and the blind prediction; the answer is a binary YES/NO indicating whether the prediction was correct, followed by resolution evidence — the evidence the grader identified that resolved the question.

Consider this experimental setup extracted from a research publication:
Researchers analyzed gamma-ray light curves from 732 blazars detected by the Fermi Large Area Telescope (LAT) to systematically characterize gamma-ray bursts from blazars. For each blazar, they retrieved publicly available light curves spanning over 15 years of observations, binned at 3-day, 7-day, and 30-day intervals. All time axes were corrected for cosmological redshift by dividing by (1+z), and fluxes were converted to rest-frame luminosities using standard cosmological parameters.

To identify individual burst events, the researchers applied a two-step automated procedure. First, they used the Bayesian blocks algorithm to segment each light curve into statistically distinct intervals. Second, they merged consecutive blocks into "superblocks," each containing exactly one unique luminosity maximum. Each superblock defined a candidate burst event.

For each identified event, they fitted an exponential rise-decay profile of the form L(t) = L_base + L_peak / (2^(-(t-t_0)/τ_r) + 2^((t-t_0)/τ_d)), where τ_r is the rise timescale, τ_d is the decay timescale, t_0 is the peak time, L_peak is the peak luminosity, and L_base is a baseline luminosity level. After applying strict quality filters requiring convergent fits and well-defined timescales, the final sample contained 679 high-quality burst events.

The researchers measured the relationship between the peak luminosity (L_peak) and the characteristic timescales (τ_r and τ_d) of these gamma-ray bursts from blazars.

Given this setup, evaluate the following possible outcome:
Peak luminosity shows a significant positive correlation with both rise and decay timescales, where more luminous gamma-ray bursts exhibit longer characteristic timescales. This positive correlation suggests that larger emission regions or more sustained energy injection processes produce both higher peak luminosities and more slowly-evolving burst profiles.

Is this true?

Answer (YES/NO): NO